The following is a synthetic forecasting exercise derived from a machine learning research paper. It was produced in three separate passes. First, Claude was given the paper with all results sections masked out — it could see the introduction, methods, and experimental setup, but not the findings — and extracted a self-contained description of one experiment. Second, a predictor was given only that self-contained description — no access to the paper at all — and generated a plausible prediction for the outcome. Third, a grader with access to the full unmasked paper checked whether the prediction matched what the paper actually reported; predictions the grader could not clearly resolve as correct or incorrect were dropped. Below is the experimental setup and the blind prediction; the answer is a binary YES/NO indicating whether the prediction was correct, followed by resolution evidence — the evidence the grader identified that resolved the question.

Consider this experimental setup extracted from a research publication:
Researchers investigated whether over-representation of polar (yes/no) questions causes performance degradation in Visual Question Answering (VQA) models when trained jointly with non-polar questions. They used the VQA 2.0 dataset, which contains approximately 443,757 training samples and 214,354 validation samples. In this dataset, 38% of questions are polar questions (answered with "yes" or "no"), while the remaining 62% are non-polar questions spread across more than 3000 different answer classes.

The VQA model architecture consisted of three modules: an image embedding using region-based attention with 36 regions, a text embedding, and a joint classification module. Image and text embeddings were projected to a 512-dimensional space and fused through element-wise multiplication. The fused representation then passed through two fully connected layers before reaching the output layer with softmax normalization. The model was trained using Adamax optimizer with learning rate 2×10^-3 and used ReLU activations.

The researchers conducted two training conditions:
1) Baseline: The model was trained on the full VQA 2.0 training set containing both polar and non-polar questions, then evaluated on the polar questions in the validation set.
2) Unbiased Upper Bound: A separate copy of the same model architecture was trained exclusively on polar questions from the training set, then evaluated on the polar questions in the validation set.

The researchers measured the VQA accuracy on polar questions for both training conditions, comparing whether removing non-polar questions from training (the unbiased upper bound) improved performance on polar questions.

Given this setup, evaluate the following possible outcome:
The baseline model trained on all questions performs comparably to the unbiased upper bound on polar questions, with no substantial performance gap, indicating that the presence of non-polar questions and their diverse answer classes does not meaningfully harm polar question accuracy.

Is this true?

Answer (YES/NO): YES